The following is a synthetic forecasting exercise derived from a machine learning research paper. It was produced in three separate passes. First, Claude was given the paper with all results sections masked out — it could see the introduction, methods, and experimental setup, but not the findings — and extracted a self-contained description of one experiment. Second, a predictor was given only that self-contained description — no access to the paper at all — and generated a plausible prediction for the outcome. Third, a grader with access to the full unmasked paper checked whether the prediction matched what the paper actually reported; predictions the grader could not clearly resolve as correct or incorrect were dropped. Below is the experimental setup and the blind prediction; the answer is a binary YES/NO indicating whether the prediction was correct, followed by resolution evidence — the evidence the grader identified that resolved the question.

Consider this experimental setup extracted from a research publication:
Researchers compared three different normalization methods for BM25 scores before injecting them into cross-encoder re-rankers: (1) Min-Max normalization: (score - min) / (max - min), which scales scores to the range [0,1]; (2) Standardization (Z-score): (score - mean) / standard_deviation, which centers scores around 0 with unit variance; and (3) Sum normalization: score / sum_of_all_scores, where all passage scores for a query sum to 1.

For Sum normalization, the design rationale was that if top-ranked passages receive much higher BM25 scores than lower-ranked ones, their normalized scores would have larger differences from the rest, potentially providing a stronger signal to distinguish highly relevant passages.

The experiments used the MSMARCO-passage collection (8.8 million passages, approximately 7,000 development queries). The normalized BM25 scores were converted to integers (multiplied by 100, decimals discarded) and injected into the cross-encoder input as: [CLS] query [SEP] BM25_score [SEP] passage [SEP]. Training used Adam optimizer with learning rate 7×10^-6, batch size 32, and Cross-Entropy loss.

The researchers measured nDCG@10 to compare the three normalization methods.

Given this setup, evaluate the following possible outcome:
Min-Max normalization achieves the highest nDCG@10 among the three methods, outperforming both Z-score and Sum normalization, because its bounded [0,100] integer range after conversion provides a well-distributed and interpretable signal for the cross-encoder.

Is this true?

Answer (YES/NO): YES